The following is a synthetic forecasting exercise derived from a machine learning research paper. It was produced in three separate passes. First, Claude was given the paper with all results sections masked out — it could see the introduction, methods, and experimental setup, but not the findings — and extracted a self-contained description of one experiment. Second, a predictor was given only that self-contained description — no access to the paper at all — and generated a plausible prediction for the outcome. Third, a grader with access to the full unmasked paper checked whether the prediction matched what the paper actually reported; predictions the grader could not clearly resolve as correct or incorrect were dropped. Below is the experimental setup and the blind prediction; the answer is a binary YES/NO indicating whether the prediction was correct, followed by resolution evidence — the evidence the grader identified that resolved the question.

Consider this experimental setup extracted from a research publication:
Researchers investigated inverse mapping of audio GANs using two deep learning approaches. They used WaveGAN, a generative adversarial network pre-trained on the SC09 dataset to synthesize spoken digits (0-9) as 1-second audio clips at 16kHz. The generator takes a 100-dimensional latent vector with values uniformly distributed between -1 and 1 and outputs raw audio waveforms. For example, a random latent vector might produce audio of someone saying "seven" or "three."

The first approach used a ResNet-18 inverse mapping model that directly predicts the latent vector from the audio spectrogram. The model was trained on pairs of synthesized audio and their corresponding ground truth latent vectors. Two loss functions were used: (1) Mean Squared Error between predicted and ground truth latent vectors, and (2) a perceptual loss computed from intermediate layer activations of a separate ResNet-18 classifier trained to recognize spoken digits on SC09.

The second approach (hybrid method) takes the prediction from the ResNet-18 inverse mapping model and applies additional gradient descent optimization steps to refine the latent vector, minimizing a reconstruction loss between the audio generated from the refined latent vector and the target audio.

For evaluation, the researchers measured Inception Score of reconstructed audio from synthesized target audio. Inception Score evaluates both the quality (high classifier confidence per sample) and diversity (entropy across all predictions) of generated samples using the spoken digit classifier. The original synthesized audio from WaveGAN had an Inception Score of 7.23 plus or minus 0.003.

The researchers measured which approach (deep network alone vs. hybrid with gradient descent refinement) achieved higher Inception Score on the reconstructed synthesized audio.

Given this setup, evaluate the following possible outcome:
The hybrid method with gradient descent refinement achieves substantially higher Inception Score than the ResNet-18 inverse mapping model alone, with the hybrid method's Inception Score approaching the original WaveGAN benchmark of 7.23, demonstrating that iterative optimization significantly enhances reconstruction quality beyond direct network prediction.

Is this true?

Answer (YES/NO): NO